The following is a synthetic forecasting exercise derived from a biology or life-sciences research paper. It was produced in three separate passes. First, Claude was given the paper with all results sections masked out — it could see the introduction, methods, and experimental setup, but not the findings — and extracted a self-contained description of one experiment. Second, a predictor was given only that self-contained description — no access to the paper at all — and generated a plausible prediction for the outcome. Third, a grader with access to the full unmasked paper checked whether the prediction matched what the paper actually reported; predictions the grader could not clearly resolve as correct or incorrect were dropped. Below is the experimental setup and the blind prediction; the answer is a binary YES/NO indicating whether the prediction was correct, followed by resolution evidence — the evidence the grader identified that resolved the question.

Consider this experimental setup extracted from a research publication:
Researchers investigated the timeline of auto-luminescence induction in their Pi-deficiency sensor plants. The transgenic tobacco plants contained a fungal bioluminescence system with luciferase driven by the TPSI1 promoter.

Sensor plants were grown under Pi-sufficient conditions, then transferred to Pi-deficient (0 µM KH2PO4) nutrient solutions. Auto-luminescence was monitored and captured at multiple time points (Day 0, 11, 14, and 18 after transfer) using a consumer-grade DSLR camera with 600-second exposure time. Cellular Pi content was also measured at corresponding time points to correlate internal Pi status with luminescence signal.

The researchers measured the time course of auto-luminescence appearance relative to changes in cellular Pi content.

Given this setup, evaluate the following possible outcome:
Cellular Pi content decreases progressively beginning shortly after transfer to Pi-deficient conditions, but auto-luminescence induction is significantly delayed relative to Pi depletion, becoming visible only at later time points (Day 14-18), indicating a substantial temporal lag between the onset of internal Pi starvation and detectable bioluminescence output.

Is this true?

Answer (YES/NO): NO